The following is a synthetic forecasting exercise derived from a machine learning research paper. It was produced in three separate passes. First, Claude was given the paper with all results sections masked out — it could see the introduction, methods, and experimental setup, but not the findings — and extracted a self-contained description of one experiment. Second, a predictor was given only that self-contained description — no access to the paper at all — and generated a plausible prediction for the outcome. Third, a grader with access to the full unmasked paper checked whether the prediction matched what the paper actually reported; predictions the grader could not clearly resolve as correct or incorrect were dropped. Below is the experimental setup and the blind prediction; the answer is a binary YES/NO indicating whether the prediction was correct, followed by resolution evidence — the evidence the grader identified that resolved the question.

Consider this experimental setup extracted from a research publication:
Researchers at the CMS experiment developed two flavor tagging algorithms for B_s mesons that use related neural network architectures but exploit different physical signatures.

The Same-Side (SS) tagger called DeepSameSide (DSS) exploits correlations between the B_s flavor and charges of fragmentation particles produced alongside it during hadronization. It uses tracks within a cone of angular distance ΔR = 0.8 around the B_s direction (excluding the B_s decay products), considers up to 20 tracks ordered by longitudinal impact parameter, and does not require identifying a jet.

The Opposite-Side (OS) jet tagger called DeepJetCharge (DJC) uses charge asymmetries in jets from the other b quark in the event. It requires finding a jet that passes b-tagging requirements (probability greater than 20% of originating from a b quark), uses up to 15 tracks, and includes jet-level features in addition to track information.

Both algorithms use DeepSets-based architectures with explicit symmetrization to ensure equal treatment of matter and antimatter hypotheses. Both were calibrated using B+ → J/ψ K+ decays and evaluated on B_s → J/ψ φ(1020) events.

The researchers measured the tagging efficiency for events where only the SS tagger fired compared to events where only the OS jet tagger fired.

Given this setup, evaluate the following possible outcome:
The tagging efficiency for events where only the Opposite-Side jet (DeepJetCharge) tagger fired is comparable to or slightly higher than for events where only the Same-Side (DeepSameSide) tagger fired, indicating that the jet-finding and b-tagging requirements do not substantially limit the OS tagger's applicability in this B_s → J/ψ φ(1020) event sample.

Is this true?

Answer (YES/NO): NO